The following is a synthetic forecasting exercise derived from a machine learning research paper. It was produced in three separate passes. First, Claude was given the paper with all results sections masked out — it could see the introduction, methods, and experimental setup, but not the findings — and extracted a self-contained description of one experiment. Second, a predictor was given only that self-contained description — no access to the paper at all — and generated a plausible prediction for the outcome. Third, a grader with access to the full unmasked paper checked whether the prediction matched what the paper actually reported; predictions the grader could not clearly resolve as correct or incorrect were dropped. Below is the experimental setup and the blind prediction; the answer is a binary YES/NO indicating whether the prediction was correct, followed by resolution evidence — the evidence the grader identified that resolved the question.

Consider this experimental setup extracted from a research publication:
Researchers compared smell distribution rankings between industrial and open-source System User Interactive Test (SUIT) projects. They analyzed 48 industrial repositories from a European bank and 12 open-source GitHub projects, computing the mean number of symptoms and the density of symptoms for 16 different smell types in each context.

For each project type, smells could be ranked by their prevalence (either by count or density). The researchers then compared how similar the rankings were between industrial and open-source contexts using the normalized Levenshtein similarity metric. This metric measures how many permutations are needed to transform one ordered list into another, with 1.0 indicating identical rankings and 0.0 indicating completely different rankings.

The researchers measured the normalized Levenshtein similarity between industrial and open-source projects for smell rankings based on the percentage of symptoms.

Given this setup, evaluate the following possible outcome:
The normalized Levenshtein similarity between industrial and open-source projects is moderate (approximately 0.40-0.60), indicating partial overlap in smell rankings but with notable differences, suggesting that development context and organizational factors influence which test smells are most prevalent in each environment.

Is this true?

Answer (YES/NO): NO